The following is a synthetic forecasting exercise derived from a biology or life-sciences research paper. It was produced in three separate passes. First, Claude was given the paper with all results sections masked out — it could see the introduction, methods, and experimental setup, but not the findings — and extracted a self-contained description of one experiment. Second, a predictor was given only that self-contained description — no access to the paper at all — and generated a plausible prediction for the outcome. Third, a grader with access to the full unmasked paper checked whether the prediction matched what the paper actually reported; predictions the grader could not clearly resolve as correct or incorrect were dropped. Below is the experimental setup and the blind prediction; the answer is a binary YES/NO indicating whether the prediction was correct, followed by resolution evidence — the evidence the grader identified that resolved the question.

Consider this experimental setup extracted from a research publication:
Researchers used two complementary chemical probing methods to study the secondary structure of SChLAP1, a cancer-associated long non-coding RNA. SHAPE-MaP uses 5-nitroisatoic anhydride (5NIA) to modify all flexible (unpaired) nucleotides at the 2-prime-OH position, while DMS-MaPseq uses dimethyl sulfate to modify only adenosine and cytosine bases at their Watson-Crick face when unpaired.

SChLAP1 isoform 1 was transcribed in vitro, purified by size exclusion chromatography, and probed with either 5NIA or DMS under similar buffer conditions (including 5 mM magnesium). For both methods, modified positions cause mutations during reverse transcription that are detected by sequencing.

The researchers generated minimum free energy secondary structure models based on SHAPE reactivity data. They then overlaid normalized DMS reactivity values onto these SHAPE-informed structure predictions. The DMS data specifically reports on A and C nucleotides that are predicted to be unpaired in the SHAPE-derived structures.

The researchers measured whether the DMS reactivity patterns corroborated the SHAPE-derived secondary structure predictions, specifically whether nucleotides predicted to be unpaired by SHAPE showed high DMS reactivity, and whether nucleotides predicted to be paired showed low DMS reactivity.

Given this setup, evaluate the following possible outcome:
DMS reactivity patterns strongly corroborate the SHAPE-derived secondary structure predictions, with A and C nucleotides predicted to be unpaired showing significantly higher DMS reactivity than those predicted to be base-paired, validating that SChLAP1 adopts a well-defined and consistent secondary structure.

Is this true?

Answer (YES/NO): YES